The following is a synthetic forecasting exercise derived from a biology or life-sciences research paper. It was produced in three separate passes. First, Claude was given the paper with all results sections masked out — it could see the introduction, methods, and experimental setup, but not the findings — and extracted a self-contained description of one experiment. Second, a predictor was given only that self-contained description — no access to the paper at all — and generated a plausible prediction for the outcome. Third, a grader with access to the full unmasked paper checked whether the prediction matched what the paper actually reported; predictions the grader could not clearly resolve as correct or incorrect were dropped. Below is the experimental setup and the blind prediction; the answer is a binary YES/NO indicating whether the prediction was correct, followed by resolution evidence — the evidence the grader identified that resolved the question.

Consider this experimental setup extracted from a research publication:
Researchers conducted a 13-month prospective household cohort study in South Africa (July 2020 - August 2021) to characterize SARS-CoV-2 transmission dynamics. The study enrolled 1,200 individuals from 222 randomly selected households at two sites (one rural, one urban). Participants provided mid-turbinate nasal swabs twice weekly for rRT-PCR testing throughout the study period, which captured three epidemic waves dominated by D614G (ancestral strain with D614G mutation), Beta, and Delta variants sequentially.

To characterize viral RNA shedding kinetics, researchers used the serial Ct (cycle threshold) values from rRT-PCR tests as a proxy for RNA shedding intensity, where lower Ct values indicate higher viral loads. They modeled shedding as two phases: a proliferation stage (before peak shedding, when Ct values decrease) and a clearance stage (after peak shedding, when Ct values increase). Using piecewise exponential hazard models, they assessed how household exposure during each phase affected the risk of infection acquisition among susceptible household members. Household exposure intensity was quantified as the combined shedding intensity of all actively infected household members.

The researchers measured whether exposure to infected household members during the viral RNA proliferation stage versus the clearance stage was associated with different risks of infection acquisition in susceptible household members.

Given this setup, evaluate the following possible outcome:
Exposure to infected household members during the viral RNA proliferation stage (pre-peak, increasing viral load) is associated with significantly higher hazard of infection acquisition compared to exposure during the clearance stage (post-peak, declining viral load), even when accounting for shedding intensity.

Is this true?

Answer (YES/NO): YES